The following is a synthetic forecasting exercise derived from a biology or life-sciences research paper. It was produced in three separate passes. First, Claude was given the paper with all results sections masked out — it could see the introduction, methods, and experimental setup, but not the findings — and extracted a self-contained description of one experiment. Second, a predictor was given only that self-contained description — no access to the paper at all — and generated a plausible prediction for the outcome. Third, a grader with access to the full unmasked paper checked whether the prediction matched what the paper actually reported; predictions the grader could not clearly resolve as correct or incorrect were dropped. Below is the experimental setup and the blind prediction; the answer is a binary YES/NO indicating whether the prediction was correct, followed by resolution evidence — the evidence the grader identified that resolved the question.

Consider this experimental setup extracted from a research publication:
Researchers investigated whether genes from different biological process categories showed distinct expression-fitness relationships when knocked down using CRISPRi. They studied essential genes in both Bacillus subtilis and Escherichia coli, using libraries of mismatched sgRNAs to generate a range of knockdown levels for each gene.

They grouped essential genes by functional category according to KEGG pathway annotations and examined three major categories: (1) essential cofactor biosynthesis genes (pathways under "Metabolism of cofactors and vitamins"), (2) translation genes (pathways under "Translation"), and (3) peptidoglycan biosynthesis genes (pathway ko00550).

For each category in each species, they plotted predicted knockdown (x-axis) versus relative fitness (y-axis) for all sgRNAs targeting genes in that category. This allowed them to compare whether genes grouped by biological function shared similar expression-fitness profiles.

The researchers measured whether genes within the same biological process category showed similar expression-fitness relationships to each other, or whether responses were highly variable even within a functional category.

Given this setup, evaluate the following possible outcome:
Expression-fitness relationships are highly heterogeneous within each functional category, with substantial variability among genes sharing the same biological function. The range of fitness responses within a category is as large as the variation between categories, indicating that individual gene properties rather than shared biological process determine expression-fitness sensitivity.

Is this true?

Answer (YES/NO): NO